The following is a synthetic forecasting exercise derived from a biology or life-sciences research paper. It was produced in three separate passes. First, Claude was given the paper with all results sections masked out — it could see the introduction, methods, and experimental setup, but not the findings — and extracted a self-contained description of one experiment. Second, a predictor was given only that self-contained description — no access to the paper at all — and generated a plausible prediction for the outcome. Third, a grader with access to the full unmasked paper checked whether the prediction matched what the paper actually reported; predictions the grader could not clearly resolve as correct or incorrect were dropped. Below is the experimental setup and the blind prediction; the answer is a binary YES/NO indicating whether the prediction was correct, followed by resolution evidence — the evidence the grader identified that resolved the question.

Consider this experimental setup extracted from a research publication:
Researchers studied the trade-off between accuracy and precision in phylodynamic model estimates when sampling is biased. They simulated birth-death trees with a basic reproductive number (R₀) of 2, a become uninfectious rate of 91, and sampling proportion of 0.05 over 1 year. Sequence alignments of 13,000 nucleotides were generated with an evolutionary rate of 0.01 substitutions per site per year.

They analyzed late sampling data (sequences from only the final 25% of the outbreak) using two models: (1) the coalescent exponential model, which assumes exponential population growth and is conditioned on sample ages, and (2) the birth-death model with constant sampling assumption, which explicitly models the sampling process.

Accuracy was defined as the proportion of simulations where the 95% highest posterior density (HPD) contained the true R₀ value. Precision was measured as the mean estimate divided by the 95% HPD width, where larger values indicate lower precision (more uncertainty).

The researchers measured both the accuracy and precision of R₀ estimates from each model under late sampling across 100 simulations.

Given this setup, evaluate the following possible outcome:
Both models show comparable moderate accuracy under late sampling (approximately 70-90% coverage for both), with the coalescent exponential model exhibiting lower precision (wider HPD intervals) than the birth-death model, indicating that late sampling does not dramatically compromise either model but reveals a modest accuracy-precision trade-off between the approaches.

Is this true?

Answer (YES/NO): NO